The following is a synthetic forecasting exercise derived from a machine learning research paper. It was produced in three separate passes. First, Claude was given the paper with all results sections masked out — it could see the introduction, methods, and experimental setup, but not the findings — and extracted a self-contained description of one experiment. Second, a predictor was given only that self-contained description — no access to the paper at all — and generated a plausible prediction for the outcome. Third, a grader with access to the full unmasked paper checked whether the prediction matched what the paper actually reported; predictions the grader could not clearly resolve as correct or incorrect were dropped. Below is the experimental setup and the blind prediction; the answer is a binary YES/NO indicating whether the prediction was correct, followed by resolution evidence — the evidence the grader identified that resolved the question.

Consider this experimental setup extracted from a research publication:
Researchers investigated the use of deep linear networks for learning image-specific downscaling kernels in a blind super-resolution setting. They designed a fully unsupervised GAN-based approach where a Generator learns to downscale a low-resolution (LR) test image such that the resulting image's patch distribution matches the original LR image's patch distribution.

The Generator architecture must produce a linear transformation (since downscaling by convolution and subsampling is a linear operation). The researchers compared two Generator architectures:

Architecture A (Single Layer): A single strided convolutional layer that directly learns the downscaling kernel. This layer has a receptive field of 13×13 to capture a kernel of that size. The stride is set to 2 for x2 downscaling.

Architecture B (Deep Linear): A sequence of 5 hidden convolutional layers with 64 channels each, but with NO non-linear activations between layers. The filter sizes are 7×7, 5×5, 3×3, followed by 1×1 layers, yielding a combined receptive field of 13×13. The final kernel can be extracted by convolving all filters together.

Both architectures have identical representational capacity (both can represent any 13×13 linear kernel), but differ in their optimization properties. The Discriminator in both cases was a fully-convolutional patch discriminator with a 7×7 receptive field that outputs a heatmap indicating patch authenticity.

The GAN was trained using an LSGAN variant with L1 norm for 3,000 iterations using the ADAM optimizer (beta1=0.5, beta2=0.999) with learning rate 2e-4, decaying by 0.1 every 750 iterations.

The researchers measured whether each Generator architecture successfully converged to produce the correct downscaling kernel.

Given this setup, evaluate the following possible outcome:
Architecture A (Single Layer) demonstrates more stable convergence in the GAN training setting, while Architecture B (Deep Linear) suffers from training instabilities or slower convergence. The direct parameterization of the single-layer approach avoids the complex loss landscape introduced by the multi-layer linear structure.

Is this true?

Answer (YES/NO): NO